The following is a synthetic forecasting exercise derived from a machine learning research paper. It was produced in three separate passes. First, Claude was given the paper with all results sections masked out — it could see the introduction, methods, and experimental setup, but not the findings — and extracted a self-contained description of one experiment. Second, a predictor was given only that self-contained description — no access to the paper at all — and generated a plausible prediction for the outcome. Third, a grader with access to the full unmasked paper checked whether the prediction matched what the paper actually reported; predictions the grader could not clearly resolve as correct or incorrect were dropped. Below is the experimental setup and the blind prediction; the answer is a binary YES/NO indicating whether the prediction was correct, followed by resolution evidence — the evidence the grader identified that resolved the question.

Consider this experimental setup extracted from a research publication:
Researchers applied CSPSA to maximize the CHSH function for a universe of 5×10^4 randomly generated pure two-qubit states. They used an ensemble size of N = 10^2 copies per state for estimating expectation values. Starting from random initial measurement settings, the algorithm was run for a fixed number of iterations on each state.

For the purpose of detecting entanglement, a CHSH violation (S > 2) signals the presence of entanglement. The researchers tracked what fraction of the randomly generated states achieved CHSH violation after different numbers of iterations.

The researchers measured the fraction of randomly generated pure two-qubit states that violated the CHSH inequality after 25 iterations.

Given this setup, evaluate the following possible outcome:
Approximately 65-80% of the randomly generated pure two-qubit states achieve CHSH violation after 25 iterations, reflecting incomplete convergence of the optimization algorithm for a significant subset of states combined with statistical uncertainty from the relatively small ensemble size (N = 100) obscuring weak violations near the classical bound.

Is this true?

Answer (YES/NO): YES